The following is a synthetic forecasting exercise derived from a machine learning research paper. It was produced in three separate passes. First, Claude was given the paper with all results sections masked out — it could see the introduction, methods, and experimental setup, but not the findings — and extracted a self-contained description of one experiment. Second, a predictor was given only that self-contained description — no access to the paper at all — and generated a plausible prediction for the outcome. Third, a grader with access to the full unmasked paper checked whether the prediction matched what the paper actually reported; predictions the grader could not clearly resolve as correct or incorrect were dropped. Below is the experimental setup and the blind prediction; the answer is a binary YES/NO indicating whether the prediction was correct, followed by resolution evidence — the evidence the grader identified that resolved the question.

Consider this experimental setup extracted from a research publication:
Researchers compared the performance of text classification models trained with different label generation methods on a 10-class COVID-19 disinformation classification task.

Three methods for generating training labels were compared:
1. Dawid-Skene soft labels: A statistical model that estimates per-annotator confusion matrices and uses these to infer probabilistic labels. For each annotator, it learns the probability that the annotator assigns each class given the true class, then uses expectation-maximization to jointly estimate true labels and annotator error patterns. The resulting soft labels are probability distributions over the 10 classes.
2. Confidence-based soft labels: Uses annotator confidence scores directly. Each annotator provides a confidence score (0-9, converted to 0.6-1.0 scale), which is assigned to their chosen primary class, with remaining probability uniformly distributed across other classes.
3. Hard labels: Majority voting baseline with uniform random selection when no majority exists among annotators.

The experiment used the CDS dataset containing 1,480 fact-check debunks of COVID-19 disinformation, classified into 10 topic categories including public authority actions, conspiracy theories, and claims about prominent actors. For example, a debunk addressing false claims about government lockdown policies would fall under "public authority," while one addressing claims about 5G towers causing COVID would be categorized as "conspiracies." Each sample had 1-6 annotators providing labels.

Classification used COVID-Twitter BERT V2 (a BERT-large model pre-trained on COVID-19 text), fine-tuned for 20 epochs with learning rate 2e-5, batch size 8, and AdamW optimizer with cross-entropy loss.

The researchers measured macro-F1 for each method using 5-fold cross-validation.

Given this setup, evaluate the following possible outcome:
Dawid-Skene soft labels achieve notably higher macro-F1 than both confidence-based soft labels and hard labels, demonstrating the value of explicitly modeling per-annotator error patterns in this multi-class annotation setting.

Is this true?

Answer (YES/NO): NO